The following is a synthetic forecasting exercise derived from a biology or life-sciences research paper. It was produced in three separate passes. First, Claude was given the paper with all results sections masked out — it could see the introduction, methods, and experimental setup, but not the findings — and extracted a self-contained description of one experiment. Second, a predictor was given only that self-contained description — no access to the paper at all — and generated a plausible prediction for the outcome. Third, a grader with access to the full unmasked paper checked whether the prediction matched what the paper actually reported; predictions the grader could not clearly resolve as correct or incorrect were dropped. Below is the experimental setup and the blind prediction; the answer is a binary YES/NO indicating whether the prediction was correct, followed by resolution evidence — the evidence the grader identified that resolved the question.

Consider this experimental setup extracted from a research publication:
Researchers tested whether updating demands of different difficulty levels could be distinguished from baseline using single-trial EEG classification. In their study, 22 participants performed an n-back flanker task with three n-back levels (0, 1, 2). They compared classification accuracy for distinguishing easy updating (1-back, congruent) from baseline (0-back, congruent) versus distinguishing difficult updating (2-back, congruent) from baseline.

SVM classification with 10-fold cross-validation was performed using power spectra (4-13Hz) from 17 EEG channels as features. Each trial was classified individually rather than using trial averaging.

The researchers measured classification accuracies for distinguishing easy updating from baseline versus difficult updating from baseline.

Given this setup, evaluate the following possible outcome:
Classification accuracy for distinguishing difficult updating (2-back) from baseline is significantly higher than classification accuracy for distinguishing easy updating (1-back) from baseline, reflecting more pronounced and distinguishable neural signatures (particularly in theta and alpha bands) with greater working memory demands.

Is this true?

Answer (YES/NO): YES